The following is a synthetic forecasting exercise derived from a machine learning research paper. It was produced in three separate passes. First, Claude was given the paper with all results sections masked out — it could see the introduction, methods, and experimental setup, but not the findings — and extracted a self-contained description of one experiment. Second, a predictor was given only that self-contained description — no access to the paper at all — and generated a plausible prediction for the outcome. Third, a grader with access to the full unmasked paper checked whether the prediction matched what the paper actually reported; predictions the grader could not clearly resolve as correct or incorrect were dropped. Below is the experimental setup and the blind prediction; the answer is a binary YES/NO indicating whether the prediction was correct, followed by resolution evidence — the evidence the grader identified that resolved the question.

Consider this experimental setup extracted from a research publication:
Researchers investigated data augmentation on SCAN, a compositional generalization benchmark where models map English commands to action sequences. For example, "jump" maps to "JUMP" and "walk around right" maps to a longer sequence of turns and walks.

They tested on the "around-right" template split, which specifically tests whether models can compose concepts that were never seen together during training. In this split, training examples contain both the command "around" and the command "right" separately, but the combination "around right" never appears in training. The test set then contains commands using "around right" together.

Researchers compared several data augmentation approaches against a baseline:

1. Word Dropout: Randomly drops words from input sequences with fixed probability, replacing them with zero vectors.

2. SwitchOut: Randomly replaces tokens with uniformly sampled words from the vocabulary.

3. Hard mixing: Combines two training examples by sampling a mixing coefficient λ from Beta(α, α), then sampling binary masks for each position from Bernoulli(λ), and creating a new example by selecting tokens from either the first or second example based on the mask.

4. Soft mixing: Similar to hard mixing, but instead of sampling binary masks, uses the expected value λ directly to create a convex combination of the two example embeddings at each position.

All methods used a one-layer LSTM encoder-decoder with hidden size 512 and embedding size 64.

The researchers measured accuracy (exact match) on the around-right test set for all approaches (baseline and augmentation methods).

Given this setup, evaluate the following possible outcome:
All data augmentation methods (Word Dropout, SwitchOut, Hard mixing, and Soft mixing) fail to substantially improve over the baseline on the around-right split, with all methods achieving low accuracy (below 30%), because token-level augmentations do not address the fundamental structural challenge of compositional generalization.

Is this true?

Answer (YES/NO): YES